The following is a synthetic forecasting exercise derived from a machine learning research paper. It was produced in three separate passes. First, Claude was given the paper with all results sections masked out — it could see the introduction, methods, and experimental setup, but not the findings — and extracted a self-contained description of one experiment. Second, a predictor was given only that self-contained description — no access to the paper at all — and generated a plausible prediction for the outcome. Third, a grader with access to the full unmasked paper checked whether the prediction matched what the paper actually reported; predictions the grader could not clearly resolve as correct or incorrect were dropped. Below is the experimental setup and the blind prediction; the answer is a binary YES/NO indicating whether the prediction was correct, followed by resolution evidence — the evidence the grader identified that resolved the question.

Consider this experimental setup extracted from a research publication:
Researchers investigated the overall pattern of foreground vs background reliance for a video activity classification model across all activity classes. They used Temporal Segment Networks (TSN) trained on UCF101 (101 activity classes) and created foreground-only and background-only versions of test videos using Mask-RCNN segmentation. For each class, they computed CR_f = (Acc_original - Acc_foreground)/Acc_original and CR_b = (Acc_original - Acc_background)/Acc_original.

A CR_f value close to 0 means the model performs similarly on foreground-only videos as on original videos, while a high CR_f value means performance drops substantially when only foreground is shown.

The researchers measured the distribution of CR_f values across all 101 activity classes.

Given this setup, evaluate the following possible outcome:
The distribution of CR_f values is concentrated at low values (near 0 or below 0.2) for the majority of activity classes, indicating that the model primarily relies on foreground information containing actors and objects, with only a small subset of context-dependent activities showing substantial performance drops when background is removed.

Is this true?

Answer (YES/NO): NO